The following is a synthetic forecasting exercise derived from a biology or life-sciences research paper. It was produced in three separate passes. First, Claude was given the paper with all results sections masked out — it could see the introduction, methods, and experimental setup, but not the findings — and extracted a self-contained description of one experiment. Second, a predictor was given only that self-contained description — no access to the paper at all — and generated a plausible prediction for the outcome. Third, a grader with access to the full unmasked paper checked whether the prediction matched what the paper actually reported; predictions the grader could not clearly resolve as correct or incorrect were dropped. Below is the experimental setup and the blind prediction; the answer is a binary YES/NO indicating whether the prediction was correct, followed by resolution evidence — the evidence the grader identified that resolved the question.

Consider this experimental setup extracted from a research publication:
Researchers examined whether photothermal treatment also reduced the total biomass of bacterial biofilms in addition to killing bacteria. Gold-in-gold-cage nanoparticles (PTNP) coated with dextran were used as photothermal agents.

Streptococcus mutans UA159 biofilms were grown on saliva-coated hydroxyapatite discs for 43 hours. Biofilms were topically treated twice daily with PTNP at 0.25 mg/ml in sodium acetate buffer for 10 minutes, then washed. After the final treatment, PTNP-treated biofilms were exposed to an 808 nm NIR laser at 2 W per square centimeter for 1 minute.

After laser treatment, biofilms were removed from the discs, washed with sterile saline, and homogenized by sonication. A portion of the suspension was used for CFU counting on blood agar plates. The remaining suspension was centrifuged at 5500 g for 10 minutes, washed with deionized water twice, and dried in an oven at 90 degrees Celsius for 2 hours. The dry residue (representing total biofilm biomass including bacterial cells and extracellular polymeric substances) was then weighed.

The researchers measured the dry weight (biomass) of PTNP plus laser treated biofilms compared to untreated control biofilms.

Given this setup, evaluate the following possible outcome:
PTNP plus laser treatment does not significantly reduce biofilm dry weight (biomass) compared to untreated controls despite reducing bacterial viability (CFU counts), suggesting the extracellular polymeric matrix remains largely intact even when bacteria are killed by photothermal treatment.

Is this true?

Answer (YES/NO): NO